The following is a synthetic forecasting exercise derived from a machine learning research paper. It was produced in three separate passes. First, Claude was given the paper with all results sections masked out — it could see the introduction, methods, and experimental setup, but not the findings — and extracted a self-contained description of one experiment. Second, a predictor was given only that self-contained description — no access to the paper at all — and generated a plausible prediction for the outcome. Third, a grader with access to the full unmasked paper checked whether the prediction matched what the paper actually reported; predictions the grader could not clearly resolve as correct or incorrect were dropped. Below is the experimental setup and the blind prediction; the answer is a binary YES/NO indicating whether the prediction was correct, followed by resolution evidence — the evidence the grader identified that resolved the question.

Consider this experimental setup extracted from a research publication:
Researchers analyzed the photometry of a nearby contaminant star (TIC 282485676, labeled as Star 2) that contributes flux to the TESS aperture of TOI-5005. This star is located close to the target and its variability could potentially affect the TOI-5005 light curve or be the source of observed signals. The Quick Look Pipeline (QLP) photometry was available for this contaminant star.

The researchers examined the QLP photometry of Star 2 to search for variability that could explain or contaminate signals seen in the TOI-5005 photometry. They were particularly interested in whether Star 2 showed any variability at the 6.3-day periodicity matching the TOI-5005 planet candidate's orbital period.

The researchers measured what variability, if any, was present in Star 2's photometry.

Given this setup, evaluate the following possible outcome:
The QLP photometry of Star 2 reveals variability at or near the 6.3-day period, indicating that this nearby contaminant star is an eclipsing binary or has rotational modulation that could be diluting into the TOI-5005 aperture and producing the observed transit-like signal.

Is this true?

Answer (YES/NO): NO